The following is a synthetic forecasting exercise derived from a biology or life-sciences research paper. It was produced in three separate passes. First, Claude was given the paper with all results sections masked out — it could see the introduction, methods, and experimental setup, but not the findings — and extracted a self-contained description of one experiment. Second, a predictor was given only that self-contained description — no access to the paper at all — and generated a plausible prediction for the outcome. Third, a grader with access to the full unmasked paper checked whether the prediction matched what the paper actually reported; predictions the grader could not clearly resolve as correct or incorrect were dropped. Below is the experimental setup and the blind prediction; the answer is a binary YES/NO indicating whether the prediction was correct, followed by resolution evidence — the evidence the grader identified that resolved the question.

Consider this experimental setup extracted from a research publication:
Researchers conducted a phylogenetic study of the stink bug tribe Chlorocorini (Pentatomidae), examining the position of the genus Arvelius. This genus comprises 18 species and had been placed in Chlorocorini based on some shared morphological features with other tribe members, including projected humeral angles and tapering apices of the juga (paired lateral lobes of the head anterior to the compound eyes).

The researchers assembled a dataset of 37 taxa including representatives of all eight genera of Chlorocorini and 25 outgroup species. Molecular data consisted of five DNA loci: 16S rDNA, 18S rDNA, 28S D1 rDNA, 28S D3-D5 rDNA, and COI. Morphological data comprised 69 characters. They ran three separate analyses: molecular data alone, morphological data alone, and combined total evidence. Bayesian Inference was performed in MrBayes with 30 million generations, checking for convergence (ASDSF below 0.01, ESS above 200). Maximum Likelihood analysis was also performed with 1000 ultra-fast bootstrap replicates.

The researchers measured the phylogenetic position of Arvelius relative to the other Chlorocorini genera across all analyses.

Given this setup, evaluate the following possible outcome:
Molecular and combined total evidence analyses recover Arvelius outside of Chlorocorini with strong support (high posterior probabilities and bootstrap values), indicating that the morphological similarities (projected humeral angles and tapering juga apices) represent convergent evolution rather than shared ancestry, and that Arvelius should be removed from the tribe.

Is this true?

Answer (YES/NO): YES